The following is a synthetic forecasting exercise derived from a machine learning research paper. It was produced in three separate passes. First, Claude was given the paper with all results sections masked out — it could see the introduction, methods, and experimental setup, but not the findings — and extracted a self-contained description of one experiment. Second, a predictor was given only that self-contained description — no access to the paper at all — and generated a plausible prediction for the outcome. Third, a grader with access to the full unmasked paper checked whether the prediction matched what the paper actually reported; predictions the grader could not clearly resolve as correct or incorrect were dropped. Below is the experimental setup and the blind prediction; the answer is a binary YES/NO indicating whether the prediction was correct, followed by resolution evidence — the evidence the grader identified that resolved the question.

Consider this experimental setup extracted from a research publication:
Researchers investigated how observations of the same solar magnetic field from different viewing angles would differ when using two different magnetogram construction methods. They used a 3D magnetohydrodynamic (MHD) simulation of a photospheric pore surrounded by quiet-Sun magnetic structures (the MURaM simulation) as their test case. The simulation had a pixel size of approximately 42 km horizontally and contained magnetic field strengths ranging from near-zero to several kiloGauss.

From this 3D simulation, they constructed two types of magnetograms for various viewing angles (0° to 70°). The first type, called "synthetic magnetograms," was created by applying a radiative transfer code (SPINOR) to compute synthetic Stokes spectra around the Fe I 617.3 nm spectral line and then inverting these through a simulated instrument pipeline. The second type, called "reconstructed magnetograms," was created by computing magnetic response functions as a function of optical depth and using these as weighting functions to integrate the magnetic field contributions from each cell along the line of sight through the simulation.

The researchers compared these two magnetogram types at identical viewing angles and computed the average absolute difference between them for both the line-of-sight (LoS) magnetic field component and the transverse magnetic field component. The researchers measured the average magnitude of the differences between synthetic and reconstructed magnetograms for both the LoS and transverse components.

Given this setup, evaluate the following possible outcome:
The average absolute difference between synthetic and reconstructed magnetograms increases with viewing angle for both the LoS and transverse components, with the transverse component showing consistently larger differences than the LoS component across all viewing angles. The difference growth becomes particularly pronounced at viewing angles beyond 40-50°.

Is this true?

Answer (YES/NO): NO